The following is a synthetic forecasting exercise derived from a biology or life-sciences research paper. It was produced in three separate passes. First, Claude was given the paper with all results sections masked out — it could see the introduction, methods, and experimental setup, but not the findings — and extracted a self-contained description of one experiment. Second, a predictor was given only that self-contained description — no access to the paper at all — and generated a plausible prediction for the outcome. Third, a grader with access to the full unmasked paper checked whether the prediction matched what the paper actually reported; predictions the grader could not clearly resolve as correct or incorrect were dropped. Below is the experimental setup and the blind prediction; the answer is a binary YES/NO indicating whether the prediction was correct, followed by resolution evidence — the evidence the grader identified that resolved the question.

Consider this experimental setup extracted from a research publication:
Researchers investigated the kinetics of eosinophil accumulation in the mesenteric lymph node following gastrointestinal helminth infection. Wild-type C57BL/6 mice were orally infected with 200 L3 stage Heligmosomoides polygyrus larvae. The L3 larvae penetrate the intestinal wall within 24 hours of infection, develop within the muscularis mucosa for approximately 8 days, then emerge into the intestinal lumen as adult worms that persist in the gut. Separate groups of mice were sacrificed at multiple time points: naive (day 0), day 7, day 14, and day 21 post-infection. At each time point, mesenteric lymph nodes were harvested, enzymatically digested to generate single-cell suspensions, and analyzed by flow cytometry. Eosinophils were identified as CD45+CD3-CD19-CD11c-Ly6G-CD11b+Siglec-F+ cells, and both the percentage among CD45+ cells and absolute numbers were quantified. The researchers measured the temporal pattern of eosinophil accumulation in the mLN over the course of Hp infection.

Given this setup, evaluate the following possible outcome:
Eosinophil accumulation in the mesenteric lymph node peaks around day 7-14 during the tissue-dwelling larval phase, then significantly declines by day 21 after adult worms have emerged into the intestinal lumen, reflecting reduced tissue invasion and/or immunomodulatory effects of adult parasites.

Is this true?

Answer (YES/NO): NO